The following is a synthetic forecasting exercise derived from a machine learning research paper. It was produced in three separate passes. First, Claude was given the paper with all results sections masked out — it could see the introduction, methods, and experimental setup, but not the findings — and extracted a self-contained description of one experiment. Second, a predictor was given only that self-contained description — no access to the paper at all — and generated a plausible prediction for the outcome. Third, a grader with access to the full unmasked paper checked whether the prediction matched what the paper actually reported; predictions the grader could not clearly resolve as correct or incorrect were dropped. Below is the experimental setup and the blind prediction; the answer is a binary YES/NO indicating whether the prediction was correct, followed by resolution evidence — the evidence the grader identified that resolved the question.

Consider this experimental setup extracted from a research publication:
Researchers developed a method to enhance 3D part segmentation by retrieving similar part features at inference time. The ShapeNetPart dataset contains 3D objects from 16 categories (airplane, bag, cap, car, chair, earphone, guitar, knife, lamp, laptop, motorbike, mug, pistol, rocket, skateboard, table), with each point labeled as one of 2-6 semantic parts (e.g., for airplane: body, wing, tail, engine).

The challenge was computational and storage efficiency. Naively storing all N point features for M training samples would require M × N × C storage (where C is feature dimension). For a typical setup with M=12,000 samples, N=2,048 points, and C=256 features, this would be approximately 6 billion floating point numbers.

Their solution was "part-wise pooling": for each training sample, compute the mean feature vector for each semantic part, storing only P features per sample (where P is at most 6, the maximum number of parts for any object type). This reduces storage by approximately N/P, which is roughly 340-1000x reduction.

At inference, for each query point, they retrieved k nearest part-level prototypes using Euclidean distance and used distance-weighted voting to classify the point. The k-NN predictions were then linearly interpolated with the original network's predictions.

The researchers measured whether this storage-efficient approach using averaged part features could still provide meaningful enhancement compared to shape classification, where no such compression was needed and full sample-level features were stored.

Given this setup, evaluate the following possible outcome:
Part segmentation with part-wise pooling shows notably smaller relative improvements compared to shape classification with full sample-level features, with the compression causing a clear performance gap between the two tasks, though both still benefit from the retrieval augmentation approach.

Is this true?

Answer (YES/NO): NO